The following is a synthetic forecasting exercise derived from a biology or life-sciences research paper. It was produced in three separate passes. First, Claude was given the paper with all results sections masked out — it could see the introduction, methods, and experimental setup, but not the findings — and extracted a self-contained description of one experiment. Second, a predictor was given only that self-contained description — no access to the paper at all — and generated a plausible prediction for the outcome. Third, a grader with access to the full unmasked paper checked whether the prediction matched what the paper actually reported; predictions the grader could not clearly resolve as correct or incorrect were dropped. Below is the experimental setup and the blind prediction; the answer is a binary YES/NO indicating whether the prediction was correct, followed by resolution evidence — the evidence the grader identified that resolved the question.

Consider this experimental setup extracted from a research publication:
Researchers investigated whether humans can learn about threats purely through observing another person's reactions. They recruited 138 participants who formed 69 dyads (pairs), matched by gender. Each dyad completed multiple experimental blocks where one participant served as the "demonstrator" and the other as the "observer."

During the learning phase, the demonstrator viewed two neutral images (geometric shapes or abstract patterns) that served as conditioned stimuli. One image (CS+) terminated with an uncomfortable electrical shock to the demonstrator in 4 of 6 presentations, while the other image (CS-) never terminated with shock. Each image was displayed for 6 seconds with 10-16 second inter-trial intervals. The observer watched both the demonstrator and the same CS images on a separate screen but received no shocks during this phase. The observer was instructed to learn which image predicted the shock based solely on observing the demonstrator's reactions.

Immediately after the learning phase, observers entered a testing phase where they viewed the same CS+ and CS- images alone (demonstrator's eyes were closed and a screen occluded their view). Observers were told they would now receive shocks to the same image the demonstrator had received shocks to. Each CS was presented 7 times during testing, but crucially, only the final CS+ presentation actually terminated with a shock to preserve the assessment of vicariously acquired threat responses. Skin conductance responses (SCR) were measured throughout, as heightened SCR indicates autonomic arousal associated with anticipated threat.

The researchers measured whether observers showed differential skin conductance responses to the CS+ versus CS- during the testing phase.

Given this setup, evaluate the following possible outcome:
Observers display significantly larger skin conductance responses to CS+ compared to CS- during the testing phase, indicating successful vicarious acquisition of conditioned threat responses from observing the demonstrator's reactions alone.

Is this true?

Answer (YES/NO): YES